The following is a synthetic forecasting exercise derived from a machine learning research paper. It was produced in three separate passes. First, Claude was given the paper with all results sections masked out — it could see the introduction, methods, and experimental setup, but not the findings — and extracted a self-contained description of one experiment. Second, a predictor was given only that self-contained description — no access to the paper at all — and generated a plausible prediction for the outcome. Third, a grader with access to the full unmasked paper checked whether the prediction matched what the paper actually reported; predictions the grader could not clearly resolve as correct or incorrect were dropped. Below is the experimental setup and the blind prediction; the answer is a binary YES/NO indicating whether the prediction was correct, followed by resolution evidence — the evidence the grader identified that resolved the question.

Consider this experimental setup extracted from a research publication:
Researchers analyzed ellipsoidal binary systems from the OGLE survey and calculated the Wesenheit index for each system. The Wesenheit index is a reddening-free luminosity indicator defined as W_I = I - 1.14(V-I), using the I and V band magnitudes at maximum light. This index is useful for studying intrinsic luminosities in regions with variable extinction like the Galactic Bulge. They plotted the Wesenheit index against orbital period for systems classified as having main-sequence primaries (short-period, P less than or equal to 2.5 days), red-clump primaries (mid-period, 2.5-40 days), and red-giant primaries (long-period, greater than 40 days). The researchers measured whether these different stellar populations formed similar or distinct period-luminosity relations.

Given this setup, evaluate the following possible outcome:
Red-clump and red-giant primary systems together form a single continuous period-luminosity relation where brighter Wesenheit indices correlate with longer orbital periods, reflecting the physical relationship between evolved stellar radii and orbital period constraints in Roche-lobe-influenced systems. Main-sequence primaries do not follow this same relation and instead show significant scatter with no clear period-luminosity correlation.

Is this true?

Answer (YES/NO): NO